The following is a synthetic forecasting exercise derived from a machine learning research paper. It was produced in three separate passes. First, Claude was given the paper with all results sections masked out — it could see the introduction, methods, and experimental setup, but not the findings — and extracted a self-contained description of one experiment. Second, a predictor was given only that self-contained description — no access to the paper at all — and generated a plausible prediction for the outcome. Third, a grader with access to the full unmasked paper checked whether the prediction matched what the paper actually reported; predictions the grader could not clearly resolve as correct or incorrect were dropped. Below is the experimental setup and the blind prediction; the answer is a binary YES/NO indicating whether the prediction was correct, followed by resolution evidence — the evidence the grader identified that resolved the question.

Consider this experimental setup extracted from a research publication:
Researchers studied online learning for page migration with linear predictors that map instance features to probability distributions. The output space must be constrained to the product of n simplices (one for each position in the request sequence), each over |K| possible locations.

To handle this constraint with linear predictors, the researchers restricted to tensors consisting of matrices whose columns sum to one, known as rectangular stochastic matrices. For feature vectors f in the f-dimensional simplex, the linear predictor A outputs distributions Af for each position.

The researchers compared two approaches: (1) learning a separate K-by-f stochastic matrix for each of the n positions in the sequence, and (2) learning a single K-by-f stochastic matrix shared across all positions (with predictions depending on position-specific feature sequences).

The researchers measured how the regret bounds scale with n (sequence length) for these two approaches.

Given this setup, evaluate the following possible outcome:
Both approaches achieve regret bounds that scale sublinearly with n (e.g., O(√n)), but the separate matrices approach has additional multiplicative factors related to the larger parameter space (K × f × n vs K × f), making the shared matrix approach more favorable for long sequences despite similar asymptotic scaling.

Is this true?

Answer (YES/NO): NO